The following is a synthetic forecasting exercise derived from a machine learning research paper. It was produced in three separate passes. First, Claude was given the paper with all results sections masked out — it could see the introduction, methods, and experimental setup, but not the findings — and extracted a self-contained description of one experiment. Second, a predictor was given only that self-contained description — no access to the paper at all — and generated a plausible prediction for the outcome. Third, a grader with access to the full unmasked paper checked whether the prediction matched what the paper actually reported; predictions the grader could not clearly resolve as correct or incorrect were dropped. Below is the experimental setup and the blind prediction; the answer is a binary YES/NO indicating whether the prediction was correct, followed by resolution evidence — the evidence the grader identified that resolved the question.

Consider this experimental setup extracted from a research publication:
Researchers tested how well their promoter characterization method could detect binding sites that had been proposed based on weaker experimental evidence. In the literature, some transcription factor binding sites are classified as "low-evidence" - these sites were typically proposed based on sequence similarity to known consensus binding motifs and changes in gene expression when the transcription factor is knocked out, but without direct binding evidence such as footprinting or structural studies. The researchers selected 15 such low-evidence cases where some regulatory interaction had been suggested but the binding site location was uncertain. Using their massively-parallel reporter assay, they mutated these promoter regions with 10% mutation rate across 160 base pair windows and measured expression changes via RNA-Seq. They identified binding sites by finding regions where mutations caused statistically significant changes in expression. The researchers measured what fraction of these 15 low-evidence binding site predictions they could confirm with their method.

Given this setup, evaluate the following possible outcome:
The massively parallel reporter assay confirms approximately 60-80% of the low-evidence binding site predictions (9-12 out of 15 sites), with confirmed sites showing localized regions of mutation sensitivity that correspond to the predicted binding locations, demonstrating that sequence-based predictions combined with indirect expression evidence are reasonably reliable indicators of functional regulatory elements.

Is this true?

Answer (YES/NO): NO